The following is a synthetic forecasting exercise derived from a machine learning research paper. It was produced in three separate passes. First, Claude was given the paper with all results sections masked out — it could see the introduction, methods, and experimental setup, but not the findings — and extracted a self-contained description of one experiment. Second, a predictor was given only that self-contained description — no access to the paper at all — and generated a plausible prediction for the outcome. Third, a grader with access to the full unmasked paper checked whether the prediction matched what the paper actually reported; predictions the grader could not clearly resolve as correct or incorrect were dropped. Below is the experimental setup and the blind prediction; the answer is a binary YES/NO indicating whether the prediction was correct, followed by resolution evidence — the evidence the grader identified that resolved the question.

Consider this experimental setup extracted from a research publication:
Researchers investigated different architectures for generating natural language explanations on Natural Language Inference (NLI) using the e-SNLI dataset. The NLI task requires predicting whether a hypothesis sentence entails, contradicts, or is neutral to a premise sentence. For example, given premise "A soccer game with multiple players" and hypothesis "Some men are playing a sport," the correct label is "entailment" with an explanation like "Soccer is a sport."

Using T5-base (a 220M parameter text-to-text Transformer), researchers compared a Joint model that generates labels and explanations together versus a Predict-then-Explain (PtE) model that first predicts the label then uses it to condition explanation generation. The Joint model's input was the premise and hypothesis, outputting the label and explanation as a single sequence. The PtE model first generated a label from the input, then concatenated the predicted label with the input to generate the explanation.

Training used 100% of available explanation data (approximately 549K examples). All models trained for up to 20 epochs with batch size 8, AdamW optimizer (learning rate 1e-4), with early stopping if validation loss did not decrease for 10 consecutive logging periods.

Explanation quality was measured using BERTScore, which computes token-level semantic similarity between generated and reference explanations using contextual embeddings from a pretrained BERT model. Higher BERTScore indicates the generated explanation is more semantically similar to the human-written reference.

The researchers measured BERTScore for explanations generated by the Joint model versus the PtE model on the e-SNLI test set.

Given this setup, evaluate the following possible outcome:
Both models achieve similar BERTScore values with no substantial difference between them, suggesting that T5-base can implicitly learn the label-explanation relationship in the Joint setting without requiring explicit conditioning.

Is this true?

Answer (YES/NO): NO